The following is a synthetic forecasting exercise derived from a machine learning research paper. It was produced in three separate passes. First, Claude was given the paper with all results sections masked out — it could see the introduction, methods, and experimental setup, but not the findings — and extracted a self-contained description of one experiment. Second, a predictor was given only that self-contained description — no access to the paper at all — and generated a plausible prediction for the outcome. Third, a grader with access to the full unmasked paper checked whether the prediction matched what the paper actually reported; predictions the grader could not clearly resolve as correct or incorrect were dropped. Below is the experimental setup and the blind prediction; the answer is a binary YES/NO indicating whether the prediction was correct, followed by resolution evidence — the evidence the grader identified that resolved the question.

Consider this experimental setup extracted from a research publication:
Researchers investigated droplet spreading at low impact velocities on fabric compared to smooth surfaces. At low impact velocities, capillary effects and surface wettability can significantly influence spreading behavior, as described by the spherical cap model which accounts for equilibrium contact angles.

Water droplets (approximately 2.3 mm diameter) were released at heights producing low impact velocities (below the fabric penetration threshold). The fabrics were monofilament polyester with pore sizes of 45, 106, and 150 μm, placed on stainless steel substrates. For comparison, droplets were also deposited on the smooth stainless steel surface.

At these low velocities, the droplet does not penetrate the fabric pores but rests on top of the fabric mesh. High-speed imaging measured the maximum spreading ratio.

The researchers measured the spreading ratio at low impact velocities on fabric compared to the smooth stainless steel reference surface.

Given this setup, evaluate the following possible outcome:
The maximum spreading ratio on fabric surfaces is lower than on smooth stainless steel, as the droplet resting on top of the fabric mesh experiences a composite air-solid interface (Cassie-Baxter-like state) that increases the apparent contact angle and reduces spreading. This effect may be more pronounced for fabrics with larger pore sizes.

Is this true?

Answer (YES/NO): NO